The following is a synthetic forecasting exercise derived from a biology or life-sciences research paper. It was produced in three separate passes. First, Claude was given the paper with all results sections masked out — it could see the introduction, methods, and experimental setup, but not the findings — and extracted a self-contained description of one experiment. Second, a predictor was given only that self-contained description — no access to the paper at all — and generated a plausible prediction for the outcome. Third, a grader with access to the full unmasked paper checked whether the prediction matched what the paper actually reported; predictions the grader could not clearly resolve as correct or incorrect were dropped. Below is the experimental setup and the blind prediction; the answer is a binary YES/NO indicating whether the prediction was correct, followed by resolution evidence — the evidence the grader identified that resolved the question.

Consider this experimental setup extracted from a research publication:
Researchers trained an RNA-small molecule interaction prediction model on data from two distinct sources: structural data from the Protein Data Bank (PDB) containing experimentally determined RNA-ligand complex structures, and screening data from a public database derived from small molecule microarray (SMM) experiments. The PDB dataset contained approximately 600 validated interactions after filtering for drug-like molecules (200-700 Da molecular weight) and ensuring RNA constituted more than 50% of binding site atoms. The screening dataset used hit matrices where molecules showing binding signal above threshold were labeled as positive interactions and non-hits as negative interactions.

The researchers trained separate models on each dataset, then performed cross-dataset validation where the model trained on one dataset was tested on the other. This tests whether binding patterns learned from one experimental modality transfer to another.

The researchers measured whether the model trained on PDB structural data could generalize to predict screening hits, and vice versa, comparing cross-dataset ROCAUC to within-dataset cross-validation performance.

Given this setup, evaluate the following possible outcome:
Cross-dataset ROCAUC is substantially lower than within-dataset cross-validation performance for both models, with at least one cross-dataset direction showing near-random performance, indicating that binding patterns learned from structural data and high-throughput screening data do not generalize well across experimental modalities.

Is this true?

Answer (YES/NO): YES